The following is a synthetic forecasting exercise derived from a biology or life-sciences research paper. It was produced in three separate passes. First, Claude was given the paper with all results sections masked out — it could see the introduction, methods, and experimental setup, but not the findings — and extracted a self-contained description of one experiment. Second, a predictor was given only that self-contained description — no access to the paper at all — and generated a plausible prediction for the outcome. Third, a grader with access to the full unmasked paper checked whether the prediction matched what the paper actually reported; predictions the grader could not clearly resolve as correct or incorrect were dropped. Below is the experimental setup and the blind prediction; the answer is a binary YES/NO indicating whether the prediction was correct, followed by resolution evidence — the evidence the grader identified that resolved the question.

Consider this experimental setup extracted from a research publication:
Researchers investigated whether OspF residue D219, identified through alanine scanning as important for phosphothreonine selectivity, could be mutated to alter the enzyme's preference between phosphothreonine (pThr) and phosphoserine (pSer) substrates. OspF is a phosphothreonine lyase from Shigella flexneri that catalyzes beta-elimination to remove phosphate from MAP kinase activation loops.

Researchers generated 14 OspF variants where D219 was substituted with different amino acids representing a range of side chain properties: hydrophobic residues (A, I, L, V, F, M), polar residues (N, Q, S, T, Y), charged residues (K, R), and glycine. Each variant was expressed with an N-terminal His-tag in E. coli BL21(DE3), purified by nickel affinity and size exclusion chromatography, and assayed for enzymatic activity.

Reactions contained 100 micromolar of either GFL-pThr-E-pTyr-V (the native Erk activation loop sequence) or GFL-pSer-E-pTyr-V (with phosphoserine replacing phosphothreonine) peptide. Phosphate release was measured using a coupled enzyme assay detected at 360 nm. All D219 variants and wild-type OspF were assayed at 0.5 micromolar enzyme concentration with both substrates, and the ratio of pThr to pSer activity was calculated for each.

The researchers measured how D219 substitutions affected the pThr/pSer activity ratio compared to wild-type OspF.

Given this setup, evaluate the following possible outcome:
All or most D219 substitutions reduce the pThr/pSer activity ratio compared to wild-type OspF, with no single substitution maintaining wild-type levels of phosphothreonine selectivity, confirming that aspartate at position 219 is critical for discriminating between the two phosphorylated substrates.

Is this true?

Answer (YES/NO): NO